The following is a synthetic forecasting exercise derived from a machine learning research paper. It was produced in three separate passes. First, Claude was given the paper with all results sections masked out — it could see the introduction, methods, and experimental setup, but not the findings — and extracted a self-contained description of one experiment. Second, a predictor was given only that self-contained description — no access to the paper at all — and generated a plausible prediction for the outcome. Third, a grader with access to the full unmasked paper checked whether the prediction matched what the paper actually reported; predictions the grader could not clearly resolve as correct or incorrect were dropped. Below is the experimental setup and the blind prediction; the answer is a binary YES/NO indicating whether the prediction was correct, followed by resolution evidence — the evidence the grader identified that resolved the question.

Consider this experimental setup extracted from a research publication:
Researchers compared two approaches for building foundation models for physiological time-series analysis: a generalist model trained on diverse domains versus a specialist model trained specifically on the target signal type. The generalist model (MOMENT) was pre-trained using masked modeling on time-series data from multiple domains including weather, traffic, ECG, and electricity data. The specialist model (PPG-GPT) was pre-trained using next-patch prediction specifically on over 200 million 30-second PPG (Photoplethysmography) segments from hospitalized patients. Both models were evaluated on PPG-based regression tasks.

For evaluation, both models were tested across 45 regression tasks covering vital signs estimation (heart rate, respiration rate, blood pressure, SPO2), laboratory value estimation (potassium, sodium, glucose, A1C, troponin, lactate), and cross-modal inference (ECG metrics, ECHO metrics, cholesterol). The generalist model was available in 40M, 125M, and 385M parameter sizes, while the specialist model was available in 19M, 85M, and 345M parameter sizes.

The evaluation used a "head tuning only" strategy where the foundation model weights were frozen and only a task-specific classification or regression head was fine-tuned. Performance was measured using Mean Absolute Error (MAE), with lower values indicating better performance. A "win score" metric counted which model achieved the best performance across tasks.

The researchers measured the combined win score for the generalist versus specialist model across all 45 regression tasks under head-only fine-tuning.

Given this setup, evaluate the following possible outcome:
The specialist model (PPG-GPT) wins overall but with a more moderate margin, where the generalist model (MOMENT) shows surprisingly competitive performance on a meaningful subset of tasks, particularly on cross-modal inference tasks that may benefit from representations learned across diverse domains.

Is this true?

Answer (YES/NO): YES